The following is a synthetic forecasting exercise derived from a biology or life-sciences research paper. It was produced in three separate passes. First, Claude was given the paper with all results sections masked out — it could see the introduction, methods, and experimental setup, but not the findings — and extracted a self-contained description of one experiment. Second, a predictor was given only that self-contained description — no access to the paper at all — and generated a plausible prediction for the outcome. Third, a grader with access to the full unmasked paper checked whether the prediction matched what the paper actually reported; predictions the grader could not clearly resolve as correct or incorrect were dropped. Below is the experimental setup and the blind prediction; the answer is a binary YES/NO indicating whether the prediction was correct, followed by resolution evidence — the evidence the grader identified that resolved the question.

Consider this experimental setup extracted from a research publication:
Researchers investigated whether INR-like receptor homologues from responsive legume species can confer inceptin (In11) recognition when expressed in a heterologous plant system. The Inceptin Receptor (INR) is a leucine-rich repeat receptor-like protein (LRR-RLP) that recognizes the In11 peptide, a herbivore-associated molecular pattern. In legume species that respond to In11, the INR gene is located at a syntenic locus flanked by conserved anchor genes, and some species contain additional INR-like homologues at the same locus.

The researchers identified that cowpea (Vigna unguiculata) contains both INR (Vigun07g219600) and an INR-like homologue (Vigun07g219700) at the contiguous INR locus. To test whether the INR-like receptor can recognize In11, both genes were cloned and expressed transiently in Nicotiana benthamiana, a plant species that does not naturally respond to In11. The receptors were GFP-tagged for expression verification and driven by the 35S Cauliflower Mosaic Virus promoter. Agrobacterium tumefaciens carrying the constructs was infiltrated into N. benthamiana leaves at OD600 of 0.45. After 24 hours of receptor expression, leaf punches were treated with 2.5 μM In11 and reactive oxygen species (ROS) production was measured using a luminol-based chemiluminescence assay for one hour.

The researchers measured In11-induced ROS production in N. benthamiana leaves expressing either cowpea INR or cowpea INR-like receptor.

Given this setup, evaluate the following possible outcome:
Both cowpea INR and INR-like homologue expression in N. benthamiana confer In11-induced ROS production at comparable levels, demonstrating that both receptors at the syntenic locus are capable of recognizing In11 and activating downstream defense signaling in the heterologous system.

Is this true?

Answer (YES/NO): NO